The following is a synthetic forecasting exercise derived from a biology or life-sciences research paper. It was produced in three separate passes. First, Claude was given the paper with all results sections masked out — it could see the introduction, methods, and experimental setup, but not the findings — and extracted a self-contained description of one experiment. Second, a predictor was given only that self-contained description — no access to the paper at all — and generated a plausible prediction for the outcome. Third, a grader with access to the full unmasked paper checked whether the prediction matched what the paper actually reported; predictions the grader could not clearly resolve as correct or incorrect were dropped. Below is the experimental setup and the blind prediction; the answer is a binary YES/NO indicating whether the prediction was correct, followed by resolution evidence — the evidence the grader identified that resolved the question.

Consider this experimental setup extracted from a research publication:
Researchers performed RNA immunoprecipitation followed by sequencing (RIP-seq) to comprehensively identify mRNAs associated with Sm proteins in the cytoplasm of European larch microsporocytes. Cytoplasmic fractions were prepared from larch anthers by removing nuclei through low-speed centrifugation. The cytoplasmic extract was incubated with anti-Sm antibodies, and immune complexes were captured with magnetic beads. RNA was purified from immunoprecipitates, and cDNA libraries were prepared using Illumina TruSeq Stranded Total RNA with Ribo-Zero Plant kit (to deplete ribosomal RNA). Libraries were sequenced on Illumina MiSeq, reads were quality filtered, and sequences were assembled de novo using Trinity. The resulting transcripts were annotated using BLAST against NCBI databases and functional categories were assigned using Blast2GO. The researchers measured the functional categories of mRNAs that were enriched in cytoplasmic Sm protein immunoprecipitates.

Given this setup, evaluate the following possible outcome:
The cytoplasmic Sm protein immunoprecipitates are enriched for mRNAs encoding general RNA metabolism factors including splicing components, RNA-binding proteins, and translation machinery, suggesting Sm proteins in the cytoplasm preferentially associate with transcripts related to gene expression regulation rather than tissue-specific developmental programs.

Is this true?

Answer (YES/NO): NO